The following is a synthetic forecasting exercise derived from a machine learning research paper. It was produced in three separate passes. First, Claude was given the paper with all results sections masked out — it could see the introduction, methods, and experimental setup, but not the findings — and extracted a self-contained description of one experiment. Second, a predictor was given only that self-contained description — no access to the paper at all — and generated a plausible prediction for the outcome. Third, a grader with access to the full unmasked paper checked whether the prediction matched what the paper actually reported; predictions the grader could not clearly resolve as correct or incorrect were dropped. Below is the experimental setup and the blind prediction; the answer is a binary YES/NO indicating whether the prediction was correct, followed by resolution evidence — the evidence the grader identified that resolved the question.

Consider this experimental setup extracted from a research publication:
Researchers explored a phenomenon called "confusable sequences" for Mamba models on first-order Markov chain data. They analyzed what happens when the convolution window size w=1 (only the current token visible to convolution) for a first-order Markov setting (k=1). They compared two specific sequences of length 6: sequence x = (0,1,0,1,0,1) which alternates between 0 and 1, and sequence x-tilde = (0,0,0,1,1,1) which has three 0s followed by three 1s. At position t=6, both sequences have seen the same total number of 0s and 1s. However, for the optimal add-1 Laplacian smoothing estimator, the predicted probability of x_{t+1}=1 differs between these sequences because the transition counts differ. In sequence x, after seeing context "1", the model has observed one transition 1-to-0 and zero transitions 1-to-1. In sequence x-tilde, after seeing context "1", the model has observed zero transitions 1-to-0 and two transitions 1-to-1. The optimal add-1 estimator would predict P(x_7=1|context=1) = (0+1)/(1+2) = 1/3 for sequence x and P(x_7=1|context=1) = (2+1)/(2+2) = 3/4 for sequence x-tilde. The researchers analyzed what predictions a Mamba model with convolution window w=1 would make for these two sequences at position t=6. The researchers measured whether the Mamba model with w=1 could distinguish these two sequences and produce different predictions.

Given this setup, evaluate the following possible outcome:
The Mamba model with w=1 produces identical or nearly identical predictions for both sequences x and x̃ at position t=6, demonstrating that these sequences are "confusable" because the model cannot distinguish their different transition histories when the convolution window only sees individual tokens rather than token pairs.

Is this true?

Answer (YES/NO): YES